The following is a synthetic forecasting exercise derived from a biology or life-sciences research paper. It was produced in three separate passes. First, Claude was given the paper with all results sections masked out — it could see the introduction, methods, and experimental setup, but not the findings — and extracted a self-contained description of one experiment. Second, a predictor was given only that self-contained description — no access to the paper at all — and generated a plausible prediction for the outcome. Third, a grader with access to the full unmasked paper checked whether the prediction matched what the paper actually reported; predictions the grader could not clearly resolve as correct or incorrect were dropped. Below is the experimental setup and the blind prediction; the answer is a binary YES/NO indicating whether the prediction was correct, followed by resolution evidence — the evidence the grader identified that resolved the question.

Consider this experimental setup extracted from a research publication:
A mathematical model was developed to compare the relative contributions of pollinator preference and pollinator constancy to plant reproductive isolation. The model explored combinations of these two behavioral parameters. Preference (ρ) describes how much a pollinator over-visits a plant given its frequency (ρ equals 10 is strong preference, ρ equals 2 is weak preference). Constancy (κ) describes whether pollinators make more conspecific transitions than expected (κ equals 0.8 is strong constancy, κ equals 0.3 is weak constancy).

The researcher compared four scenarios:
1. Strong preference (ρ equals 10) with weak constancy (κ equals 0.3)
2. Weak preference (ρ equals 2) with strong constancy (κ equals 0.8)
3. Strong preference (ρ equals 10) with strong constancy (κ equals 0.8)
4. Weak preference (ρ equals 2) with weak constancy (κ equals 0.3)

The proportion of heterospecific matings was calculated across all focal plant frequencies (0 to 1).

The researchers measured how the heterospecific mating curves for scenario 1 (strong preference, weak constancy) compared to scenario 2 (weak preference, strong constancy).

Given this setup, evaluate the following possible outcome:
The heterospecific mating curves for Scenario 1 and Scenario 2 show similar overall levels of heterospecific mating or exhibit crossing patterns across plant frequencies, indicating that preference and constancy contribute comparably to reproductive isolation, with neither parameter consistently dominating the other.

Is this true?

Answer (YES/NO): YES